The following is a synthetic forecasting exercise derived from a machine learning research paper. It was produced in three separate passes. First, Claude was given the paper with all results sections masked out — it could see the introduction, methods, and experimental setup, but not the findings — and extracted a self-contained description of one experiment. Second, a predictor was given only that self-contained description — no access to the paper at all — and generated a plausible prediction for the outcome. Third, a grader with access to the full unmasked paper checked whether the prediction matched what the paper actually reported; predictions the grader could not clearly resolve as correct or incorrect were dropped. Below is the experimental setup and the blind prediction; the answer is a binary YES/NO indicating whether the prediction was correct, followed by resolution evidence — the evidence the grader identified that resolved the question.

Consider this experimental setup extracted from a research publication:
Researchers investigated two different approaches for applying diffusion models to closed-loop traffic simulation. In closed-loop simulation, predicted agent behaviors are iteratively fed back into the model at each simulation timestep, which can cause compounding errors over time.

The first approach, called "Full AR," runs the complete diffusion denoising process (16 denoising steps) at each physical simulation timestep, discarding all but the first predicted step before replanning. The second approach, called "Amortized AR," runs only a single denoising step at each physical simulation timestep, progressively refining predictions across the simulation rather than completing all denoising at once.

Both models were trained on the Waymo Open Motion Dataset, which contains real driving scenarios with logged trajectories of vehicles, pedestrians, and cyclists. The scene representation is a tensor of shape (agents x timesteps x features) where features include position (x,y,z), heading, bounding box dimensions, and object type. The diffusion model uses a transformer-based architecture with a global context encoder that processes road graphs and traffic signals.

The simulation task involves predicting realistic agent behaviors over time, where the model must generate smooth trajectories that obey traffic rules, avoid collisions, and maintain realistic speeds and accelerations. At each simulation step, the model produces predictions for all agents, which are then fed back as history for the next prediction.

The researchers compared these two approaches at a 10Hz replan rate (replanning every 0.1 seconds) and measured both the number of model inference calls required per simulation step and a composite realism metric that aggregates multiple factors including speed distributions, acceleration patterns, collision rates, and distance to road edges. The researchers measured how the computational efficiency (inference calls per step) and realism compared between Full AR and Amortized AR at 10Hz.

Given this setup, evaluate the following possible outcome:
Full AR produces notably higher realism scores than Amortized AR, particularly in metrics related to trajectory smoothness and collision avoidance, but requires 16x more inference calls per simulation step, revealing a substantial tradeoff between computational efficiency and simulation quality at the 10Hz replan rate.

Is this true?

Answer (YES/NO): NO